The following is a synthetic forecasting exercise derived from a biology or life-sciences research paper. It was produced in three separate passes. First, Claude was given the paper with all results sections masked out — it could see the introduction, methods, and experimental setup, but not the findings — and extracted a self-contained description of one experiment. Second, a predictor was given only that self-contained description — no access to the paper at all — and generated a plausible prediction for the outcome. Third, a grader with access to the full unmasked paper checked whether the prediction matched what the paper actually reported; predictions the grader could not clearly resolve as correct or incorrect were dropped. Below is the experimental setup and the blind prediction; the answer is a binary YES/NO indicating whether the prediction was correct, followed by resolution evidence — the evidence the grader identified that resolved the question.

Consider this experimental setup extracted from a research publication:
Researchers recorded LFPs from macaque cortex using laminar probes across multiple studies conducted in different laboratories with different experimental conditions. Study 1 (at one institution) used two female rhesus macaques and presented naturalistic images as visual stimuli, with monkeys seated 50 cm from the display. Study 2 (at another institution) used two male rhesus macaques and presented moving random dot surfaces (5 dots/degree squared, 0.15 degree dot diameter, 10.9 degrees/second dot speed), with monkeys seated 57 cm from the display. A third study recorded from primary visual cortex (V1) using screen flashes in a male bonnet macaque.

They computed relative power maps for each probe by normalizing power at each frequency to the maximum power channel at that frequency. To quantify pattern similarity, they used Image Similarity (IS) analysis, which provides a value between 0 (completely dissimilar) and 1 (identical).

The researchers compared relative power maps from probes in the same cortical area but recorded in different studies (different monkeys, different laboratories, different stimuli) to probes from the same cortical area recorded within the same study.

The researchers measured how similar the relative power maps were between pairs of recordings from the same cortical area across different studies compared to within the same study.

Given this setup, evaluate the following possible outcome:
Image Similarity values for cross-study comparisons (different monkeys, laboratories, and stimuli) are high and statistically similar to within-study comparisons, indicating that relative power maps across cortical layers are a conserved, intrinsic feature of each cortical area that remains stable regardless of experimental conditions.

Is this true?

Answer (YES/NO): NO